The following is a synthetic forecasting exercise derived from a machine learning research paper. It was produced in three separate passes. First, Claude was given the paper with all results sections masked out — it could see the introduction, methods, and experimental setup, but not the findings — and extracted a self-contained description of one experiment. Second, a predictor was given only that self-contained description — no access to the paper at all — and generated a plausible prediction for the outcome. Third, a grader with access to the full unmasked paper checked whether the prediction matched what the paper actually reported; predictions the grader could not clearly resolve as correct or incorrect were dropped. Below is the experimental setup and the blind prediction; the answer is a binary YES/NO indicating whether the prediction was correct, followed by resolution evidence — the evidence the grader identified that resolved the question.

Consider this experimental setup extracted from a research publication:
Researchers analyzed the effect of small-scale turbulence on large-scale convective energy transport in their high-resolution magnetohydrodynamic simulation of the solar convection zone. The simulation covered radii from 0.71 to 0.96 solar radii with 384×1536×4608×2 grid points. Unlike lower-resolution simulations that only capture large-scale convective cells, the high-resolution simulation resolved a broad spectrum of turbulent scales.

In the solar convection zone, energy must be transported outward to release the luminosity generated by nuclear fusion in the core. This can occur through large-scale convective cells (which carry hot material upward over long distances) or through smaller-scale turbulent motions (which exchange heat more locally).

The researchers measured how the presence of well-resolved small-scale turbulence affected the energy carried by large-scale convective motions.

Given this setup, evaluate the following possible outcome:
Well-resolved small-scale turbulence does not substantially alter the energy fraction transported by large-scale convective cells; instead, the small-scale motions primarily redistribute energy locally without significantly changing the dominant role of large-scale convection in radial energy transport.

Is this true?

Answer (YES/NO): NO